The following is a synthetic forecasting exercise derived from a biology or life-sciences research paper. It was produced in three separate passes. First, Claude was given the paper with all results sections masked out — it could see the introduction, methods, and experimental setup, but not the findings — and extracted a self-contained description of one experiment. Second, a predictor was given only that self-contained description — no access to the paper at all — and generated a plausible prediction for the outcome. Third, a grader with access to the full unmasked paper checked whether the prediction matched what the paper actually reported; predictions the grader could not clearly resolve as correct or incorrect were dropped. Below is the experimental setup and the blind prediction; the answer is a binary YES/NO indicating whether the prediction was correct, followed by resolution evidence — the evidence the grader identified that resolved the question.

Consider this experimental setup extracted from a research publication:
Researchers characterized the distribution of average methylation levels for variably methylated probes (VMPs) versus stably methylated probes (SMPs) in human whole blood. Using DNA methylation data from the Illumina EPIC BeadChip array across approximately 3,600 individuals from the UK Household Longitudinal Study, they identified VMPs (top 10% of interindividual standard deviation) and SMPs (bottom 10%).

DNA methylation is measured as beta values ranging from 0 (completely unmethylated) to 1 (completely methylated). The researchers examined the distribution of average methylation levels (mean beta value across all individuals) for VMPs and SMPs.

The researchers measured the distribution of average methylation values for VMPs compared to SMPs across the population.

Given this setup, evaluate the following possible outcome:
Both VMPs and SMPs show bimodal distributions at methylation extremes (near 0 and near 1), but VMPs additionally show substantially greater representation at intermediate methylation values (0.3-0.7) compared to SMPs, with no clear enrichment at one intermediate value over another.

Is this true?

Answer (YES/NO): NO